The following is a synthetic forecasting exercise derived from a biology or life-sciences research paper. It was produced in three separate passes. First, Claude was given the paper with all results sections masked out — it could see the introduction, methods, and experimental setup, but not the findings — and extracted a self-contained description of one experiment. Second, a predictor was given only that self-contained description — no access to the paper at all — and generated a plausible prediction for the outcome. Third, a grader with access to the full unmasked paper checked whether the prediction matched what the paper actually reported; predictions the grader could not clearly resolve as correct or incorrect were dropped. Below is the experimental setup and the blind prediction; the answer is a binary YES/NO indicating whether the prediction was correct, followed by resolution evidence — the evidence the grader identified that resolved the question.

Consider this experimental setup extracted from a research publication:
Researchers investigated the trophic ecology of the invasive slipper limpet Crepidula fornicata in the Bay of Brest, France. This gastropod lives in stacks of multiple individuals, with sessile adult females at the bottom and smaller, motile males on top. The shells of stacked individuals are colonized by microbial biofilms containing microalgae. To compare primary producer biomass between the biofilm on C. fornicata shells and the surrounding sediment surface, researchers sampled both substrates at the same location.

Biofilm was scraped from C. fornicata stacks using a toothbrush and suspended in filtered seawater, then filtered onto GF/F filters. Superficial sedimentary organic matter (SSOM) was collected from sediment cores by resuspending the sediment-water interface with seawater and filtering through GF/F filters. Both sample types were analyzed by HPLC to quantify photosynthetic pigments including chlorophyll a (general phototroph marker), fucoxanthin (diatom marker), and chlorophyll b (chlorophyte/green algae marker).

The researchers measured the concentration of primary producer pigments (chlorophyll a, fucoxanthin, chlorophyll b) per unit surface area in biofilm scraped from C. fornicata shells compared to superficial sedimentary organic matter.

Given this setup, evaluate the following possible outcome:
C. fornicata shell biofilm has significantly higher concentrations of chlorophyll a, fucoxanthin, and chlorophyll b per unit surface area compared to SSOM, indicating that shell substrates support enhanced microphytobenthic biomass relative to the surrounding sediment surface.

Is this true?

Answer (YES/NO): NO